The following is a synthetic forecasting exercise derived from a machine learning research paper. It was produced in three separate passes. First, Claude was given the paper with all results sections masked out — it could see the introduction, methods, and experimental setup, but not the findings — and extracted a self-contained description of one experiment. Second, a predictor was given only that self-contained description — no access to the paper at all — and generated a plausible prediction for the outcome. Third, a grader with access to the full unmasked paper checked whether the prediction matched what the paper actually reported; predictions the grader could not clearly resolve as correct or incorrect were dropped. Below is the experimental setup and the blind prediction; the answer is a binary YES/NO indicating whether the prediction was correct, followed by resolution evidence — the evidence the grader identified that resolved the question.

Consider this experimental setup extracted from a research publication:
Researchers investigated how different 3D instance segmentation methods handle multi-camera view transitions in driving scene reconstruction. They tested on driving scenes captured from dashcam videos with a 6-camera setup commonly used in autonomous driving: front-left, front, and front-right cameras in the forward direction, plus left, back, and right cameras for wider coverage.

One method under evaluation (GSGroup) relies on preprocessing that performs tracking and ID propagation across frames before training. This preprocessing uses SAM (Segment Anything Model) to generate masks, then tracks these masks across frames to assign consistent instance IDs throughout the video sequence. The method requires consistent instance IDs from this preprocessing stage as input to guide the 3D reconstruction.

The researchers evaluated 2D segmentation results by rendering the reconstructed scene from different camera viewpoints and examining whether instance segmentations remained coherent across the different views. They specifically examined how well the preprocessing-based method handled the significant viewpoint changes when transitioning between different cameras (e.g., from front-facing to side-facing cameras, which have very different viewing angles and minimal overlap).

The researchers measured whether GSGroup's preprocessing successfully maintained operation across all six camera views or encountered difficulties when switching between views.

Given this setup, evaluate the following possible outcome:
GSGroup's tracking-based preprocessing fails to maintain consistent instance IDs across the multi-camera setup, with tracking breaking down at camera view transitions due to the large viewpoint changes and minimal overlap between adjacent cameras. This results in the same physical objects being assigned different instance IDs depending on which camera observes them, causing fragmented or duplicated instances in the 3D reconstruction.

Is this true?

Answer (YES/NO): YES